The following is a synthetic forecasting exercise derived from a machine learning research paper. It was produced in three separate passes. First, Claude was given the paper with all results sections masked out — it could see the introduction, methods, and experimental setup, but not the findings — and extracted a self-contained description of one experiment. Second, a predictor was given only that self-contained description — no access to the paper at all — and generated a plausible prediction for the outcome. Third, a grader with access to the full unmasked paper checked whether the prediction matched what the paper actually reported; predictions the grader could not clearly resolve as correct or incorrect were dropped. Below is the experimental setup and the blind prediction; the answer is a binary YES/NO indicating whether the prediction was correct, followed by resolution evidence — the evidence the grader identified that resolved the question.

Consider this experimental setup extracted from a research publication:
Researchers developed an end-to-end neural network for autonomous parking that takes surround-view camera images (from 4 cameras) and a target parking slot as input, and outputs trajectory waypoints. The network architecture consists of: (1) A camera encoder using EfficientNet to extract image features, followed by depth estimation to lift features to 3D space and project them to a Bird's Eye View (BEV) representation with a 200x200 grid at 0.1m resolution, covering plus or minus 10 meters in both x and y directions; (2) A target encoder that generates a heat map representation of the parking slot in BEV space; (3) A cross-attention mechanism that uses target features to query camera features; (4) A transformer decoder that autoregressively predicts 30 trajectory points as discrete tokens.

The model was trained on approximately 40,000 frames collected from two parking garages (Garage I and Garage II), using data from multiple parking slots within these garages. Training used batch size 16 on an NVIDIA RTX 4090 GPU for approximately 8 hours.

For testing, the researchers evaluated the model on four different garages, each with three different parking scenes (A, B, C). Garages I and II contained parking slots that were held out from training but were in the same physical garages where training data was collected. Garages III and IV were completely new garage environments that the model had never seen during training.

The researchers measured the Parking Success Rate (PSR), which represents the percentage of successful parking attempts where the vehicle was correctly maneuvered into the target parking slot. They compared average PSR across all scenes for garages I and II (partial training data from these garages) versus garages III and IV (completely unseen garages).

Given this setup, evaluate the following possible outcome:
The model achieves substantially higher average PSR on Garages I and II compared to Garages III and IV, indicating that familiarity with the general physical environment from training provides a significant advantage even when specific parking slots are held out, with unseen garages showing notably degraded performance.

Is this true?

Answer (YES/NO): NO